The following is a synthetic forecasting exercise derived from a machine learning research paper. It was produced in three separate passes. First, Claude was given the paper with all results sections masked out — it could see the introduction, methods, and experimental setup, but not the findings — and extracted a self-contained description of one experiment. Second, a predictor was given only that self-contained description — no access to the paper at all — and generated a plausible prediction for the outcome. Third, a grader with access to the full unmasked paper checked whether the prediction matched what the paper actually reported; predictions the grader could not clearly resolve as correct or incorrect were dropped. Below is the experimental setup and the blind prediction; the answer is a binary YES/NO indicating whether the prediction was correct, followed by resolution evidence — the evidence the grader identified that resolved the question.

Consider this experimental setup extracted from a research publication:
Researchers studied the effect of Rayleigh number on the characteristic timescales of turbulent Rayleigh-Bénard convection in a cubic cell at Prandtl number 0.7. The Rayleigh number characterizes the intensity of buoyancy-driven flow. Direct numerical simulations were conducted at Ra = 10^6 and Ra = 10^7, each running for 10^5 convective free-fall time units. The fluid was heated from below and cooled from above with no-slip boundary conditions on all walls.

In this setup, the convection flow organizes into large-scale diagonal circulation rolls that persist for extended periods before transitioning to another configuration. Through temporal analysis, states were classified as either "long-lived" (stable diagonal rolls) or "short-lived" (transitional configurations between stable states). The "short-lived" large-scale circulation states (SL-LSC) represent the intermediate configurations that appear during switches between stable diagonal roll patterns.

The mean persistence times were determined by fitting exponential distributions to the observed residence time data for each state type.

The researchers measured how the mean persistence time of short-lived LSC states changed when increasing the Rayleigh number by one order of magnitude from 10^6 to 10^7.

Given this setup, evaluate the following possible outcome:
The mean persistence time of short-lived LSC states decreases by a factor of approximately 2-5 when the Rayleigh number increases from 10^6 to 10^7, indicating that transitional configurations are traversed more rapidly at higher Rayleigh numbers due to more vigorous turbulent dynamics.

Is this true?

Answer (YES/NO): NO